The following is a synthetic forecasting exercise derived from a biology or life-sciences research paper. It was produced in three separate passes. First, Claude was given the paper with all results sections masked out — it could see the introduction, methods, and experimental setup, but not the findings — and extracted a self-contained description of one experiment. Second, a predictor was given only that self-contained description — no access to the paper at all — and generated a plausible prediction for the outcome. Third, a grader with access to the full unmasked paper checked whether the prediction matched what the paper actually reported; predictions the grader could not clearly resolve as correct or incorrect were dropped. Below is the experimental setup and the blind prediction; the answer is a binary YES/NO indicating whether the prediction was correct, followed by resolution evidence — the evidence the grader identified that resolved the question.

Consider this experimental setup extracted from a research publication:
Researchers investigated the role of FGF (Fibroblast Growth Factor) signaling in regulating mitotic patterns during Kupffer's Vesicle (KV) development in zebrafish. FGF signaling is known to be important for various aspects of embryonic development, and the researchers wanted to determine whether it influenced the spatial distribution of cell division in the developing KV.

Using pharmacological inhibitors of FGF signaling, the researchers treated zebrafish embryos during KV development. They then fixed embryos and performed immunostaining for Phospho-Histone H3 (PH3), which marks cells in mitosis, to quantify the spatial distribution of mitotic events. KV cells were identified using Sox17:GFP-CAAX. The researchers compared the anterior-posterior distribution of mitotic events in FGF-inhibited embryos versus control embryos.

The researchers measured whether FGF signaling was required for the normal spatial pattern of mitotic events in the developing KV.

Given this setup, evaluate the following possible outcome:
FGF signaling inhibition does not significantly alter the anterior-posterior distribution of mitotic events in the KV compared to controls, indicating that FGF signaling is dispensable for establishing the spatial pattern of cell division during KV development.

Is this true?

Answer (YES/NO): NO